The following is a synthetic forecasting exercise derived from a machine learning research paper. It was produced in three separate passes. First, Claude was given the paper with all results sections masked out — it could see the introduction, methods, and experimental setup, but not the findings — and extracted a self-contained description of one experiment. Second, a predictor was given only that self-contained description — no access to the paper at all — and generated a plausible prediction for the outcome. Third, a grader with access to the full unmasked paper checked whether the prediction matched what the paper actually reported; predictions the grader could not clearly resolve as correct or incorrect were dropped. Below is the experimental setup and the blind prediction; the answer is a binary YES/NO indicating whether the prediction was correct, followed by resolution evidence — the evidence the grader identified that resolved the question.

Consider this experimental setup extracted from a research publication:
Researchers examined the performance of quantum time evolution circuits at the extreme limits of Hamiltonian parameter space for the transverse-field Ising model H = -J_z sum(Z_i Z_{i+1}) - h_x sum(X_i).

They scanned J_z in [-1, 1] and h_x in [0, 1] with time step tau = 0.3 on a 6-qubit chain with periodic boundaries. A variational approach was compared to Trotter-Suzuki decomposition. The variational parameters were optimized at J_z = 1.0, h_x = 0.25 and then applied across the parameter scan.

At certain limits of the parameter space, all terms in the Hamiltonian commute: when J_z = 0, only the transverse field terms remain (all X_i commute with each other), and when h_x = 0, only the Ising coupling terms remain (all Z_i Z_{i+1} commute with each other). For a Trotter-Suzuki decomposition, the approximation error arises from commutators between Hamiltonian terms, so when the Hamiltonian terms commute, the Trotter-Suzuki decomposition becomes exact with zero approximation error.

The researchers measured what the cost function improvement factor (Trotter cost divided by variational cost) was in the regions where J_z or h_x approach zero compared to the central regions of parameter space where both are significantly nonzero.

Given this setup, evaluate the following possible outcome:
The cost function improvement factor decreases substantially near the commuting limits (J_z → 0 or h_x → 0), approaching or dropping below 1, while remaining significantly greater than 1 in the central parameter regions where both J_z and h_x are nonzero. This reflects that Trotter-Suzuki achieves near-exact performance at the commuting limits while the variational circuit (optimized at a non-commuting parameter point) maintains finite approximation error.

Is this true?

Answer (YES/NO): NO